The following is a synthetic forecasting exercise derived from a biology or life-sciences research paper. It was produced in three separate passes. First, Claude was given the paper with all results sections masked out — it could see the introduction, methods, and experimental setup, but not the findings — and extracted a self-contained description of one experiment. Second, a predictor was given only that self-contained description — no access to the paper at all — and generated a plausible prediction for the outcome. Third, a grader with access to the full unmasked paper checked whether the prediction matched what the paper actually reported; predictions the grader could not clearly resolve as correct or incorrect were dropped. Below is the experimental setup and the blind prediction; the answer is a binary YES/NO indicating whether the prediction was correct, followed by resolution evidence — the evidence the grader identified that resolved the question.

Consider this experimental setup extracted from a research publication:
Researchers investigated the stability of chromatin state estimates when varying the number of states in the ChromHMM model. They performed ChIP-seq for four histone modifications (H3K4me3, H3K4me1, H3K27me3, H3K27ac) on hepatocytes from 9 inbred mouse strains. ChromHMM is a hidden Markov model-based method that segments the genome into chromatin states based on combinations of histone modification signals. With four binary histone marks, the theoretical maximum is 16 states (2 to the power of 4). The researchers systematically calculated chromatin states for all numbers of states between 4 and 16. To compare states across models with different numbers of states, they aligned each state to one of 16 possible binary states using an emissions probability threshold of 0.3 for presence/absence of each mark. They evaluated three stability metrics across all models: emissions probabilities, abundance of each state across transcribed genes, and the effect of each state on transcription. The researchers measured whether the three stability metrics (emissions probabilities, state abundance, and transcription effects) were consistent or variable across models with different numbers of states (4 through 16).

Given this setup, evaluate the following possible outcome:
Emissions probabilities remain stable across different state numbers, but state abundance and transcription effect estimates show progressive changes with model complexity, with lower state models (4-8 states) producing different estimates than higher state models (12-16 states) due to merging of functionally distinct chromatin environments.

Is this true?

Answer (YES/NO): NO